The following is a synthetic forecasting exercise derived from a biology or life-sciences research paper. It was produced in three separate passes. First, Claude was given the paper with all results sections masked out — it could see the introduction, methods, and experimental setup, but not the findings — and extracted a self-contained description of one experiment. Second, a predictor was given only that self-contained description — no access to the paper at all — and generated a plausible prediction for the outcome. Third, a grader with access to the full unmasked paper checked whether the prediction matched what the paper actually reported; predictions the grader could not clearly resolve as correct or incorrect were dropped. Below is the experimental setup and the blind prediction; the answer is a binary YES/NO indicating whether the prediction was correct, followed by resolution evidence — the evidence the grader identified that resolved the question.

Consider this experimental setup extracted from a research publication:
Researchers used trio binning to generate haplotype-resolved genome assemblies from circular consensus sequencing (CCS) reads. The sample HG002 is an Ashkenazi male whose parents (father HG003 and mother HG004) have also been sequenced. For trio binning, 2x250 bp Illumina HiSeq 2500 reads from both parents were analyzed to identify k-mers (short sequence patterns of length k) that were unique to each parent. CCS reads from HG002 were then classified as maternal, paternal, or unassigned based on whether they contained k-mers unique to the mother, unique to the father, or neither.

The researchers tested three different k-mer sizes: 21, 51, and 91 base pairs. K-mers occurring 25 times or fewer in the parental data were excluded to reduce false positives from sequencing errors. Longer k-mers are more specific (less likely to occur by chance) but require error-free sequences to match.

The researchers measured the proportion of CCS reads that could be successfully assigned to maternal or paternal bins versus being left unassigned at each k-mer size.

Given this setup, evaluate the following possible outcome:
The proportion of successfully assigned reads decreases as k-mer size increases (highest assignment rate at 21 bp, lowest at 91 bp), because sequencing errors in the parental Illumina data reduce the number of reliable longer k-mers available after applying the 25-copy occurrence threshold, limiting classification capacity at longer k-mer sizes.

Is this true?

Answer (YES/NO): NO